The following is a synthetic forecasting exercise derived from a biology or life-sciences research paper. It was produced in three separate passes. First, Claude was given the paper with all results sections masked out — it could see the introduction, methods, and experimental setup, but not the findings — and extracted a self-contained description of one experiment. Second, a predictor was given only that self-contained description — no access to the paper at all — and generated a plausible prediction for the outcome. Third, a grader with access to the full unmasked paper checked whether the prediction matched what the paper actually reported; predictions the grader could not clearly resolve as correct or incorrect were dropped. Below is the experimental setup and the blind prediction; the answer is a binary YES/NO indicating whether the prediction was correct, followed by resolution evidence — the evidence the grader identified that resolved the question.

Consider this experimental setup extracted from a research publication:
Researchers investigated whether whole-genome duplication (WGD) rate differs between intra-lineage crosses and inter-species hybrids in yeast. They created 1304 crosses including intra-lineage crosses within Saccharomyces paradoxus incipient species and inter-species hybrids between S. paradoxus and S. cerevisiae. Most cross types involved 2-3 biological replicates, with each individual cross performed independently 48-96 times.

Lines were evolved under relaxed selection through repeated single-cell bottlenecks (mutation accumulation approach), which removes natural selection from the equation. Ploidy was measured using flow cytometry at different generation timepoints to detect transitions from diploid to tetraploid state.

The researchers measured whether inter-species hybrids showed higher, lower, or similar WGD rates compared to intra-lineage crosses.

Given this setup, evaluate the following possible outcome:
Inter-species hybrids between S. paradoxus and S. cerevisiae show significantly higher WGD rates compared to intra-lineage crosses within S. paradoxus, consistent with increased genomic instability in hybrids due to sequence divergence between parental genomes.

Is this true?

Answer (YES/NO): NO